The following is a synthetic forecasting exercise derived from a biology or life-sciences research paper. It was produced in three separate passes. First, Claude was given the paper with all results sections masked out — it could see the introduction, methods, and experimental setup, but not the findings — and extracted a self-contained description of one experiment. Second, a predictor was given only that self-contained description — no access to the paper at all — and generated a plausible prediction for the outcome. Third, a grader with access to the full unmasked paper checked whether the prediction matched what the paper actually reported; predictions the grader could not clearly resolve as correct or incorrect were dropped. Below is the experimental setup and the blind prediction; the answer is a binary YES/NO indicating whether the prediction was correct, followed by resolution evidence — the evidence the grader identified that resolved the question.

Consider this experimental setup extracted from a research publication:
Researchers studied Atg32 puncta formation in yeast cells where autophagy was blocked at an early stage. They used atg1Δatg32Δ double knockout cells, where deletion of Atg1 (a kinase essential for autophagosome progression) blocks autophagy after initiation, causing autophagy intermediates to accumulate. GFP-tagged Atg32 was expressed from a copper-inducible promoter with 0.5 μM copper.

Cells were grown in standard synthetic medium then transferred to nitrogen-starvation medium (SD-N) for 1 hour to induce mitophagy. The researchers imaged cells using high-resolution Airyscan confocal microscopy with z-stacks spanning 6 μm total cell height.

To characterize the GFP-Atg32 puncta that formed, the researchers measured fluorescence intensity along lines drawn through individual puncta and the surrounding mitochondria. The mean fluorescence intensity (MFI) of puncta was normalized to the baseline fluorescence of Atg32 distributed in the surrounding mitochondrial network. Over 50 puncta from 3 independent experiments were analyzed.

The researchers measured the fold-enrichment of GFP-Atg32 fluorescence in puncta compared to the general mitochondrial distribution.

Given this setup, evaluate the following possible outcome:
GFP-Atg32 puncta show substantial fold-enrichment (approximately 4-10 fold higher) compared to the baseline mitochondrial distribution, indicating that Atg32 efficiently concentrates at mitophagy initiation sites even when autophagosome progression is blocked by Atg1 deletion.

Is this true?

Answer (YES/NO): YES